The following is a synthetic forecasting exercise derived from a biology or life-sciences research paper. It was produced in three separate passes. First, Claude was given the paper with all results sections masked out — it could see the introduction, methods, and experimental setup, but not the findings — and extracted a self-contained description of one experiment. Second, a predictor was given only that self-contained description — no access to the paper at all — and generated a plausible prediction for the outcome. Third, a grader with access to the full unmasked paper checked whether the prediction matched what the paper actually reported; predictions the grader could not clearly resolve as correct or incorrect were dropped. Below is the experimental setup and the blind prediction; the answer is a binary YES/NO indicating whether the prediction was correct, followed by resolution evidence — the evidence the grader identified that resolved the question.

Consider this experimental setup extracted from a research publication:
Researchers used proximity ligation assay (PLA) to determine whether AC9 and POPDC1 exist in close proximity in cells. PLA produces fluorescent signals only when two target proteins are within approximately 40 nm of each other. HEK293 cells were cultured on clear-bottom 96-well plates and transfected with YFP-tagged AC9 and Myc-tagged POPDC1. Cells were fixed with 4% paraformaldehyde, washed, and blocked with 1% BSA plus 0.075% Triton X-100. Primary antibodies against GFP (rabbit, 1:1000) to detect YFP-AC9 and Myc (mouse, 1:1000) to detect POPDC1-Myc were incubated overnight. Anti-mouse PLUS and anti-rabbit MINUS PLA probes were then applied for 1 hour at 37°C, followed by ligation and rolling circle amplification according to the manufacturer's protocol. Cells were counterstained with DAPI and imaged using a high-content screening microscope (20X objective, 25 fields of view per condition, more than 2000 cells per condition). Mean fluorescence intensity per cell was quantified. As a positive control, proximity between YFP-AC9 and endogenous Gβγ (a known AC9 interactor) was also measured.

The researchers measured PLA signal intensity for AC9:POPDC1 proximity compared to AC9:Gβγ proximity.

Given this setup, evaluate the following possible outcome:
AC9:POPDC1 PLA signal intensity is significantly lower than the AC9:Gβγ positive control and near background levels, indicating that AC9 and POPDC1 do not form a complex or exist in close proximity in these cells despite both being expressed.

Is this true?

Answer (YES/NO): NO